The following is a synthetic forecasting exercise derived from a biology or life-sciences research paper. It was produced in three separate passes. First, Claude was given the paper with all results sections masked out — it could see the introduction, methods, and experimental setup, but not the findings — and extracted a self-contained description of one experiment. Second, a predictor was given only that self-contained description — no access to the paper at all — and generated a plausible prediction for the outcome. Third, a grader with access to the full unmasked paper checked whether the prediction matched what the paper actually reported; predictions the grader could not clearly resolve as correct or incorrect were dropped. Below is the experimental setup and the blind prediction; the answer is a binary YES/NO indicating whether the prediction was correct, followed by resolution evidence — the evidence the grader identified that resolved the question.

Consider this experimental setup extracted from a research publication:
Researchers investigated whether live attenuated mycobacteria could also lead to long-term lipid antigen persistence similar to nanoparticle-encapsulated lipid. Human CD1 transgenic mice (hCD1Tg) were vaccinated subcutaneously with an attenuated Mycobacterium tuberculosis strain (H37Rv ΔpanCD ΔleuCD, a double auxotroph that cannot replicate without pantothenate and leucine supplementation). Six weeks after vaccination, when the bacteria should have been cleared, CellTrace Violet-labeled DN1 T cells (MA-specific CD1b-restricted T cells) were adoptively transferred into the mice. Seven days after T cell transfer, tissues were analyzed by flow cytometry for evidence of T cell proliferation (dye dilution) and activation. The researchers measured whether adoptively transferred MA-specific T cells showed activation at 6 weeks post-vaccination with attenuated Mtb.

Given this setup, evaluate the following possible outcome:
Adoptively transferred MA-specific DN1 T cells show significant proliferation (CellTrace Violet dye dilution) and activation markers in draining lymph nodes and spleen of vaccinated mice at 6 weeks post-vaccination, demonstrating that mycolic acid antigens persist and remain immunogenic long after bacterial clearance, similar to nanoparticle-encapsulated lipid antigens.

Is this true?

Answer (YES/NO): YES